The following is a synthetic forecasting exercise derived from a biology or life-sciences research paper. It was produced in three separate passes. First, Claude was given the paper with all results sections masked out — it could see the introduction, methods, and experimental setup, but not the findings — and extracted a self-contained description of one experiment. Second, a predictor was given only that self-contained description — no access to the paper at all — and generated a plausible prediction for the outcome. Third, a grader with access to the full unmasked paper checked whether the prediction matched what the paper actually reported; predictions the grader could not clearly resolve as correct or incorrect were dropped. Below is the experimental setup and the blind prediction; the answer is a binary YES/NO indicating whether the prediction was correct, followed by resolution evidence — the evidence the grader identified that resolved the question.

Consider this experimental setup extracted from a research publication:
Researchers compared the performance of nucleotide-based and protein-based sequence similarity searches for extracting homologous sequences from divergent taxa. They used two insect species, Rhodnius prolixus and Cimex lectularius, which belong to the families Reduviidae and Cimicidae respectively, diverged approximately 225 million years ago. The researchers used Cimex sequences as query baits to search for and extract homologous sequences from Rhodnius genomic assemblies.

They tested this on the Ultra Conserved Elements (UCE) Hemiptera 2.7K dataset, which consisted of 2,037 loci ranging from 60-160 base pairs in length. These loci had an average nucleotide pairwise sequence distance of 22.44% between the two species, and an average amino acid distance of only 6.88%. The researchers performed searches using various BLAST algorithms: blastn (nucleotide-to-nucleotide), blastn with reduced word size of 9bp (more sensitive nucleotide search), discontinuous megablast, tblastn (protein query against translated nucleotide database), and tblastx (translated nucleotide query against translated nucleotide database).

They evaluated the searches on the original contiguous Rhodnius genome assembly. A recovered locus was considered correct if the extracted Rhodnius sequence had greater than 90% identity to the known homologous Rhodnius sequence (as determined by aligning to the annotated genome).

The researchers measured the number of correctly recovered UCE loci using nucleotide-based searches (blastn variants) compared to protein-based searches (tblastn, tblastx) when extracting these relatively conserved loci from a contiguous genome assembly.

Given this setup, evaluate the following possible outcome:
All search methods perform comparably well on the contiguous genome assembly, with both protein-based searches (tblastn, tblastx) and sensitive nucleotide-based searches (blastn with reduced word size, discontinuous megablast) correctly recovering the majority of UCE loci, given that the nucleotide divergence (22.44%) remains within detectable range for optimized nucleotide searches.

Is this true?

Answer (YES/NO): NO